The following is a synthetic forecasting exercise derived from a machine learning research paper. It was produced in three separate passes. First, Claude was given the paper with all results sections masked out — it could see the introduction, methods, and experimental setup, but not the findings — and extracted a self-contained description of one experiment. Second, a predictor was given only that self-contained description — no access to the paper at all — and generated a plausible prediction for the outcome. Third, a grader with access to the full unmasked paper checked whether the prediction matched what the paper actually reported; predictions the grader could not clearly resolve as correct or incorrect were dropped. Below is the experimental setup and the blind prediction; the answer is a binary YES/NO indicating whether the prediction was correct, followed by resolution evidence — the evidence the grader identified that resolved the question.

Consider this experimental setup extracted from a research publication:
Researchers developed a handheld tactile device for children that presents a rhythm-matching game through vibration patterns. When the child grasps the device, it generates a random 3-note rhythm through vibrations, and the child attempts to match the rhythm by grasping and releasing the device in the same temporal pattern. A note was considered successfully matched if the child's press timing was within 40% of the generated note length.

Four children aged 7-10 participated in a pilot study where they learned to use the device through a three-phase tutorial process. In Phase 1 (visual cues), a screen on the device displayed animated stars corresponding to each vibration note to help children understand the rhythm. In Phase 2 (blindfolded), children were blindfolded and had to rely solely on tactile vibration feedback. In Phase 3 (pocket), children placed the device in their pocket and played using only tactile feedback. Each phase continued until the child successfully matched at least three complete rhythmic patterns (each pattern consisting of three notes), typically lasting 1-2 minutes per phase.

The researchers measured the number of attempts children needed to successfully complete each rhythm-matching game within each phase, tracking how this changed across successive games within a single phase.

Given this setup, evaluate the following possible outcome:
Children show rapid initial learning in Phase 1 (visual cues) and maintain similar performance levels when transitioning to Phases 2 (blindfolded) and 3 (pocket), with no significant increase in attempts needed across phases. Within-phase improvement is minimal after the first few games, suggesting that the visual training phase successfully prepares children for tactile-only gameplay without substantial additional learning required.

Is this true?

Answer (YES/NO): NO